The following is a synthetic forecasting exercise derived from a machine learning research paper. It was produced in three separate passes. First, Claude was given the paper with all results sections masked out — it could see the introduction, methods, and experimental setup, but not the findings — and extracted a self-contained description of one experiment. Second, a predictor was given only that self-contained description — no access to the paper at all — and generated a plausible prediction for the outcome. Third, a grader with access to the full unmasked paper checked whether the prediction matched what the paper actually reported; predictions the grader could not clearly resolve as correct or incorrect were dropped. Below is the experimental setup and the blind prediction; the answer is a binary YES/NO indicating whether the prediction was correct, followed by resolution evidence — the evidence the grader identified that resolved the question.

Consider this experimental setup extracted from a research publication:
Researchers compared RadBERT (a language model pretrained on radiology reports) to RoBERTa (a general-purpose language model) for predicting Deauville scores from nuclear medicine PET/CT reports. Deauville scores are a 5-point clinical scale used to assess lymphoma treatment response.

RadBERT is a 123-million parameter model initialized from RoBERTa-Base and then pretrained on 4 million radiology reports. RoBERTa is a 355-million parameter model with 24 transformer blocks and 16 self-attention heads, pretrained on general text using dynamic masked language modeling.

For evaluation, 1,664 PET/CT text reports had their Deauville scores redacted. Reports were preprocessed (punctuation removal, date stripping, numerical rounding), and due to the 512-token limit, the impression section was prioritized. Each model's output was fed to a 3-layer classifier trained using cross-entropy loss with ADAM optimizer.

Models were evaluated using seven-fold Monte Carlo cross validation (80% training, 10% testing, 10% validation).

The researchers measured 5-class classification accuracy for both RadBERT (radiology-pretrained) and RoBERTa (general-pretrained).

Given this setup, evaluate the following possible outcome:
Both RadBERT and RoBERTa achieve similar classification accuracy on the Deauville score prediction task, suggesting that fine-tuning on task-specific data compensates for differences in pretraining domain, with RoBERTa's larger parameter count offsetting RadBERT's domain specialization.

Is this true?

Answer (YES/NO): YES